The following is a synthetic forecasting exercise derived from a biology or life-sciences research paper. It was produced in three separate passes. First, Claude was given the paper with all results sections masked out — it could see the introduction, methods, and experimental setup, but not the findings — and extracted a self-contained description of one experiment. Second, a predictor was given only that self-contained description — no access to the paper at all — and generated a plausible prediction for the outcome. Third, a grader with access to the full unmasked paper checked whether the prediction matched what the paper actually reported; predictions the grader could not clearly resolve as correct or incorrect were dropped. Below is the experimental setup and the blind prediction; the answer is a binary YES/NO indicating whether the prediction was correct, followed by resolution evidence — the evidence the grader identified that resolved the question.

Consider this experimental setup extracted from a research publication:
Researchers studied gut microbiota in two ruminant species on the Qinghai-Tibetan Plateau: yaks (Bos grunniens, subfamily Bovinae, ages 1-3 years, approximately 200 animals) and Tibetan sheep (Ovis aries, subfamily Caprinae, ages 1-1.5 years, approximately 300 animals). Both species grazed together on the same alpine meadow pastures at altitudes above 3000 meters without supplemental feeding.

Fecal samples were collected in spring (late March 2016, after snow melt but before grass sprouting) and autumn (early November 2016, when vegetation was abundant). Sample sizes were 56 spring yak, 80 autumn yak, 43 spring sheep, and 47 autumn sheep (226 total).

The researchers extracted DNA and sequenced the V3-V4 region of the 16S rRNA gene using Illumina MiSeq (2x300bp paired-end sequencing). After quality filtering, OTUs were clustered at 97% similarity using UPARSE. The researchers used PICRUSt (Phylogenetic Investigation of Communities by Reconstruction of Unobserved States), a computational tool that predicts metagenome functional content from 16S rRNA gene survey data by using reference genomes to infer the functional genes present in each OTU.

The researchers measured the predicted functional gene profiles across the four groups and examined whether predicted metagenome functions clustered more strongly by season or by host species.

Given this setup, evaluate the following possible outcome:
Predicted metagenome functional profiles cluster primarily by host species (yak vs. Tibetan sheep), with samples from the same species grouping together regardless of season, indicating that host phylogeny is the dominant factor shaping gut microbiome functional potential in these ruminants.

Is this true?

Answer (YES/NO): NO